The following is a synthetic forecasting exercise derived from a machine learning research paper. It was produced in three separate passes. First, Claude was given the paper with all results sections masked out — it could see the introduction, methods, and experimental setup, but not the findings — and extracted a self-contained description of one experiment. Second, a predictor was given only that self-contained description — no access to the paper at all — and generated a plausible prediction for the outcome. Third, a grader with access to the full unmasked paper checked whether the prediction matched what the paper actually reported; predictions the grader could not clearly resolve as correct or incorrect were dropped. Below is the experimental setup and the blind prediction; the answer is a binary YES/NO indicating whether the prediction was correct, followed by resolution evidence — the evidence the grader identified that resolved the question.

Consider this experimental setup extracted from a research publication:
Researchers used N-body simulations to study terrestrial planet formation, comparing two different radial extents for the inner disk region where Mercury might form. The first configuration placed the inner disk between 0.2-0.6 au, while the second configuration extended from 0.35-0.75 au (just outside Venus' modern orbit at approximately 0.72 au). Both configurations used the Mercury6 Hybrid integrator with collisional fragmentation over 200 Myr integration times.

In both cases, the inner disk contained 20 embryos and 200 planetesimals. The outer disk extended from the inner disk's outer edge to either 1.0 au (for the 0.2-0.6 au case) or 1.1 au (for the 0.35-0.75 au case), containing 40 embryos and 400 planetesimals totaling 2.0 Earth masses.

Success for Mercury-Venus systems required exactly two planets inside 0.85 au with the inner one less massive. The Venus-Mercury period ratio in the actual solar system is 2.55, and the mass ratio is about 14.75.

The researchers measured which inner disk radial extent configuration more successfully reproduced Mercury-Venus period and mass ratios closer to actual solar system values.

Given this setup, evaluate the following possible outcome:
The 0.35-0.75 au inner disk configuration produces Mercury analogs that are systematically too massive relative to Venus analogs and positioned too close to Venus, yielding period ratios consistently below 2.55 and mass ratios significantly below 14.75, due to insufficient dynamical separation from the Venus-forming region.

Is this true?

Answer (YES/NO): NO